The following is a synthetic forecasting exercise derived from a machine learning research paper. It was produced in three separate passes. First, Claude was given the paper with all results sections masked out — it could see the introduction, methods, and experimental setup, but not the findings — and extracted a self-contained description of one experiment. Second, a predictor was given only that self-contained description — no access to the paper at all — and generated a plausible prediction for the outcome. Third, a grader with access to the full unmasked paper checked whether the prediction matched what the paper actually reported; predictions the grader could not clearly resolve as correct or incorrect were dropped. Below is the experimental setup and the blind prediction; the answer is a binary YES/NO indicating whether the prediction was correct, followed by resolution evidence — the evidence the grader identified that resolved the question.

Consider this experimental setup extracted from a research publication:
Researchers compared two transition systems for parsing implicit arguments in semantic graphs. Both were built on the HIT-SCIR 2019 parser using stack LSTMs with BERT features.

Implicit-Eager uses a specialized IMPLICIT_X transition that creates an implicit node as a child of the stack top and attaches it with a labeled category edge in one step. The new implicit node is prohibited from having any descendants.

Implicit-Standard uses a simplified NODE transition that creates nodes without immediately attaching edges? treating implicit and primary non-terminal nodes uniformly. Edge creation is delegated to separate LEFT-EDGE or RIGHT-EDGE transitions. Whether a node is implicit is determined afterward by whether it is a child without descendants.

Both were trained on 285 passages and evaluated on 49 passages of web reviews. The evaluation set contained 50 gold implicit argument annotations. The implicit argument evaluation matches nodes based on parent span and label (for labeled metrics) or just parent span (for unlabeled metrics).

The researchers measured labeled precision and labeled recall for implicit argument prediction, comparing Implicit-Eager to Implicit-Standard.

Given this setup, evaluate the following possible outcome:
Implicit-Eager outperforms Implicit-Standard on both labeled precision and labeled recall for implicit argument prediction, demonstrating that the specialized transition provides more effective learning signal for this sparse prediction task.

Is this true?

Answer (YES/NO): NO